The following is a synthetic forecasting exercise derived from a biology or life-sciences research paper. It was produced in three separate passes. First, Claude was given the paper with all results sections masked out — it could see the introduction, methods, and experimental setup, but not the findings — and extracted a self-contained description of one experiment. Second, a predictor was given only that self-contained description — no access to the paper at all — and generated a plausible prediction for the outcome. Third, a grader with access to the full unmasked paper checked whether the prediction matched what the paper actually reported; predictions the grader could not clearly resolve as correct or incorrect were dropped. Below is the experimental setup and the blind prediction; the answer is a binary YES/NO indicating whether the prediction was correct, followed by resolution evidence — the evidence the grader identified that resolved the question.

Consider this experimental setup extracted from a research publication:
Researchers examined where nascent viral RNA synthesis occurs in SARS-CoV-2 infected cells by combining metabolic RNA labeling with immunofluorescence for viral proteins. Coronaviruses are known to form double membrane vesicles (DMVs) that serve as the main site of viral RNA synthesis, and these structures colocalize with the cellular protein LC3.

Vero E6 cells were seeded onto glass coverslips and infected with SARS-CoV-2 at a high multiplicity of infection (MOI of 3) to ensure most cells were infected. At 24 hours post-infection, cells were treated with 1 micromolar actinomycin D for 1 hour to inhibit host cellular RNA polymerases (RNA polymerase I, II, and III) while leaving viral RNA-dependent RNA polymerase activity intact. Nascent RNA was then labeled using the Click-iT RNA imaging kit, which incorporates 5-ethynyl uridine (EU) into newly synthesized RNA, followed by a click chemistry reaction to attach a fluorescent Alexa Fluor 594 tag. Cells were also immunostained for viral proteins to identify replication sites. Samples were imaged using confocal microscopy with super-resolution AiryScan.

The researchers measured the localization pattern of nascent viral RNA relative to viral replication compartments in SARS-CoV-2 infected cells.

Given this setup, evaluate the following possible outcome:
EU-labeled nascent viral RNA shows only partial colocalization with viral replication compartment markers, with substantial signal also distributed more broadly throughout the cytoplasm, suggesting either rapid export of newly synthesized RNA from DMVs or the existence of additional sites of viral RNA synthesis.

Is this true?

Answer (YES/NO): NO